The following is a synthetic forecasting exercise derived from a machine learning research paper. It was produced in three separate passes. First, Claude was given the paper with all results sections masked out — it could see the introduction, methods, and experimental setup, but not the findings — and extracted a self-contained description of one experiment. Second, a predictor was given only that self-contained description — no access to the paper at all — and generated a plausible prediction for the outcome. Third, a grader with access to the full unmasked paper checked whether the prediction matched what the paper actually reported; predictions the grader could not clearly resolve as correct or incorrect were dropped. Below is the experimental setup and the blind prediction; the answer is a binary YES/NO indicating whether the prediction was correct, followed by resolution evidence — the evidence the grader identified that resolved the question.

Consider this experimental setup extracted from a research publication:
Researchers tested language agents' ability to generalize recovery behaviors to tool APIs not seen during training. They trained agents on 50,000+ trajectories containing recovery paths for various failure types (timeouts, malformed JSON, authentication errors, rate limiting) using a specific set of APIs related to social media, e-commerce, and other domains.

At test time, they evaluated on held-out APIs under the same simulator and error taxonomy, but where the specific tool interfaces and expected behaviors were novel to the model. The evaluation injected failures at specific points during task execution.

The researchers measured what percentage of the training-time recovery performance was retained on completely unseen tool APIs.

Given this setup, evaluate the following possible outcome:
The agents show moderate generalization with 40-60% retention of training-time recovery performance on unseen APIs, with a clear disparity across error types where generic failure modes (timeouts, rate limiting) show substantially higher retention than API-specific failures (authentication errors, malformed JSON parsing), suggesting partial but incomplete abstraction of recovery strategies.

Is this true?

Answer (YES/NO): NO